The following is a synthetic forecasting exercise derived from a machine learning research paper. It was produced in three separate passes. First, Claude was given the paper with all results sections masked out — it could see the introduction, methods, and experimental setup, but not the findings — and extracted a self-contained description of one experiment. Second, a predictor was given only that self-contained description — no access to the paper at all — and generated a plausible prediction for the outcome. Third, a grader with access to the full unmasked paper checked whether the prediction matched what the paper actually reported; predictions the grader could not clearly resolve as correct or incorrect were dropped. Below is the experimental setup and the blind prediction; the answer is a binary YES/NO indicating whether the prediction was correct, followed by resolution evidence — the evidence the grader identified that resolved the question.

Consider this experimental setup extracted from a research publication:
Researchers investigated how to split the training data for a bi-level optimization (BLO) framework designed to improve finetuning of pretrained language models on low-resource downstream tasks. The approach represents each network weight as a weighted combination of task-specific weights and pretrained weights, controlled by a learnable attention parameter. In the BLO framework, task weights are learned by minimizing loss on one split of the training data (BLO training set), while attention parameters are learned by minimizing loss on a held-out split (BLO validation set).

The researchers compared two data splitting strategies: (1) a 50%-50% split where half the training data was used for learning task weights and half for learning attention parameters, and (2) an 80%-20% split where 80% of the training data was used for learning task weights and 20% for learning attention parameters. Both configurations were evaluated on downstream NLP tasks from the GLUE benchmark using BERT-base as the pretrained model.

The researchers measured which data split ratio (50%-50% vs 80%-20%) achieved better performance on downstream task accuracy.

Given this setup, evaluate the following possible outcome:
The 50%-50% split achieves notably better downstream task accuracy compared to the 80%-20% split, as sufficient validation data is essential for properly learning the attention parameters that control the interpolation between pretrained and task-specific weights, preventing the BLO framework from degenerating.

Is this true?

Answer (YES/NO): NO